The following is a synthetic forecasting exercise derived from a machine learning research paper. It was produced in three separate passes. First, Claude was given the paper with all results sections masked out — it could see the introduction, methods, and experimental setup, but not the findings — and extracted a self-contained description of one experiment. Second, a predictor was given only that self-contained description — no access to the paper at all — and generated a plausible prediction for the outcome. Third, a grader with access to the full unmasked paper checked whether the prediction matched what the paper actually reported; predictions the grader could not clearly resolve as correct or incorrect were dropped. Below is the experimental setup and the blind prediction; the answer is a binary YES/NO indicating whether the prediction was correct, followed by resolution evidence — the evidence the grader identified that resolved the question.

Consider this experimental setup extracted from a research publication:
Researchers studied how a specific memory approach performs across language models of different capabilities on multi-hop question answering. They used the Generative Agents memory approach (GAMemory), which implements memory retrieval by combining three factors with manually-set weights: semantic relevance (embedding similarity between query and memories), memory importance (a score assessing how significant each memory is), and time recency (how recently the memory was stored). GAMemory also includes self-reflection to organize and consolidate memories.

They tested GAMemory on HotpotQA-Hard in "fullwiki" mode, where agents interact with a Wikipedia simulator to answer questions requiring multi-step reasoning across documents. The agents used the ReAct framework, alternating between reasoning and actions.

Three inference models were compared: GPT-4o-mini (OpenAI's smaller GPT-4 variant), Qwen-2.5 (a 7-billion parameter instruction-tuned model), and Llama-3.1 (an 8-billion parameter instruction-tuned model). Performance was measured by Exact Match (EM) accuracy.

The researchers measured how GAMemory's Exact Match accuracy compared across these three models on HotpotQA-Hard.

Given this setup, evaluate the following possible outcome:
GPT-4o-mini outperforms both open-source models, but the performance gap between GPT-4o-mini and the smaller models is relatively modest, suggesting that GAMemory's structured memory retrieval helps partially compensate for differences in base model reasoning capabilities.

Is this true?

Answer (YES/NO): NO